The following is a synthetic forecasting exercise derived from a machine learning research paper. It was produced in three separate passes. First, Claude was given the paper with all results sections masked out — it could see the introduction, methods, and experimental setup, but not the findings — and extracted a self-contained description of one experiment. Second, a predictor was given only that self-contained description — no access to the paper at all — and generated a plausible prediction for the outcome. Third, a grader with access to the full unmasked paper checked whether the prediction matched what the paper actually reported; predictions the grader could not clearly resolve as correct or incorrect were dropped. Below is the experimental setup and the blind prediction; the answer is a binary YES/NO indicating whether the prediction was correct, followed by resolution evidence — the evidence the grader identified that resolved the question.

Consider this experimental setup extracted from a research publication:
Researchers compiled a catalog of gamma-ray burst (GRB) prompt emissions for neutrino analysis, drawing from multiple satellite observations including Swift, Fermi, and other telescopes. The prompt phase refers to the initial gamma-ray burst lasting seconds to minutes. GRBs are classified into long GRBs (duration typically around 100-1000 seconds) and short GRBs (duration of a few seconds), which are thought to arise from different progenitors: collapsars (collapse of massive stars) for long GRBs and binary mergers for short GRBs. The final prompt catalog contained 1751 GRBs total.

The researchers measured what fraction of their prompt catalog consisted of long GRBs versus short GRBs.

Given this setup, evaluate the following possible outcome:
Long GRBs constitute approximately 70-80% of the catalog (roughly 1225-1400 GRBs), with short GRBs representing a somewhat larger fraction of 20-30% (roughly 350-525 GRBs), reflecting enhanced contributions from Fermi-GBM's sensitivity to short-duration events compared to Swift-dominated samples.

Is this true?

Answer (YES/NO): NO